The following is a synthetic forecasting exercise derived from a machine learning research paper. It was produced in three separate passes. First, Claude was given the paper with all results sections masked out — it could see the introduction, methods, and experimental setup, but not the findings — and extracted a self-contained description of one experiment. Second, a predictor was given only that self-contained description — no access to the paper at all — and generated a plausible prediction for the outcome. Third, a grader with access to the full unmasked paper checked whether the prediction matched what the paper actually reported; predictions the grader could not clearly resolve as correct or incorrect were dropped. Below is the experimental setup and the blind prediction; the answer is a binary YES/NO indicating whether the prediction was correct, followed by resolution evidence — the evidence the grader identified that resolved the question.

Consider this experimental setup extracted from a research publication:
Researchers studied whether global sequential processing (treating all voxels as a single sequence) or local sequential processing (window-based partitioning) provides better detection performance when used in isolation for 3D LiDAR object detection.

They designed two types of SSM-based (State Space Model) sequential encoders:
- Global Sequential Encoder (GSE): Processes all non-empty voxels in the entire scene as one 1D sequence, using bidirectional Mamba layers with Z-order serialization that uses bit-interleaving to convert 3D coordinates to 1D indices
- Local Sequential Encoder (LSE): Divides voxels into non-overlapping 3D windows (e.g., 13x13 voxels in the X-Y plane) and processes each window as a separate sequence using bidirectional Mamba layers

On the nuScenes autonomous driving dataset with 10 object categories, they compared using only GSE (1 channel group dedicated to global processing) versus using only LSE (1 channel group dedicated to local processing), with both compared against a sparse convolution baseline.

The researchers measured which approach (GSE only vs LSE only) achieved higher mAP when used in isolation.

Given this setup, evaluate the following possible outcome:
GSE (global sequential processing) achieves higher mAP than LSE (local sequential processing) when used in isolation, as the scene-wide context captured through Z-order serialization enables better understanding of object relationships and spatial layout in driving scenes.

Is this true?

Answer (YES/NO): YES